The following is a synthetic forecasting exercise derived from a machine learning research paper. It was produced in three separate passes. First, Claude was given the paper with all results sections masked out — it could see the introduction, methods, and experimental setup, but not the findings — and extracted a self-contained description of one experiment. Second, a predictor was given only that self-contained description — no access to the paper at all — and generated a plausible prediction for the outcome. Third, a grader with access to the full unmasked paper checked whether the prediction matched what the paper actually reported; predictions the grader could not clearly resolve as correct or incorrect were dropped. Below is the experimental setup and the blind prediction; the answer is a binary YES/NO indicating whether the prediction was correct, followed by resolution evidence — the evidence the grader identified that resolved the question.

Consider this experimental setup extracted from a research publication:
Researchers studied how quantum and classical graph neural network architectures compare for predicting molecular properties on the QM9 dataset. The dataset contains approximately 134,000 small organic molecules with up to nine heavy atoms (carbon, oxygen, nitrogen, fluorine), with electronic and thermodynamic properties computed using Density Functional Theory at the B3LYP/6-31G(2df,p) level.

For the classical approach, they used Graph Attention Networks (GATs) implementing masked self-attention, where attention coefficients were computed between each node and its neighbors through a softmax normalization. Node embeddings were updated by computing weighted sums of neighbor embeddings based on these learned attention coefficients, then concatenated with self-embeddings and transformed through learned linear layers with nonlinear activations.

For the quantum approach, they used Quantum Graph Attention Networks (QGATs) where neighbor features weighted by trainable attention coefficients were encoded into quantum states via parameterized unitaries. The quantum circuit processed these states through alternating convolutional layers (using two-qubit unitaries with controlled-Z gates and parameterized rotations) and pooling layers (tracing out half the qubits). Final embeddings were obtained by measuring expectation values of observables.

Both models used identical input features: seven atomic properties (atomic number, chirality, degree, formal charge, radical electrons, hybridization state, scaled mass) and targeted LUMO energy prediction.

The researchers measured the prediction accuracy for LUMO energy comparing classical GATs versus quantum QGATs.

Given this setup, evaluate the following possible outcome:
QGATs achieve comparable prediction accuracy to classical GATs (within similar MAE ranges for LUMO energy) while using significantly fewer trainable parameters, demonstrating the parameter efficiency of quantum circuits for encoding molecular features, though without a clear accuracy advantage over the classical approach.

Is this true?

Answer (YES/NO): NO